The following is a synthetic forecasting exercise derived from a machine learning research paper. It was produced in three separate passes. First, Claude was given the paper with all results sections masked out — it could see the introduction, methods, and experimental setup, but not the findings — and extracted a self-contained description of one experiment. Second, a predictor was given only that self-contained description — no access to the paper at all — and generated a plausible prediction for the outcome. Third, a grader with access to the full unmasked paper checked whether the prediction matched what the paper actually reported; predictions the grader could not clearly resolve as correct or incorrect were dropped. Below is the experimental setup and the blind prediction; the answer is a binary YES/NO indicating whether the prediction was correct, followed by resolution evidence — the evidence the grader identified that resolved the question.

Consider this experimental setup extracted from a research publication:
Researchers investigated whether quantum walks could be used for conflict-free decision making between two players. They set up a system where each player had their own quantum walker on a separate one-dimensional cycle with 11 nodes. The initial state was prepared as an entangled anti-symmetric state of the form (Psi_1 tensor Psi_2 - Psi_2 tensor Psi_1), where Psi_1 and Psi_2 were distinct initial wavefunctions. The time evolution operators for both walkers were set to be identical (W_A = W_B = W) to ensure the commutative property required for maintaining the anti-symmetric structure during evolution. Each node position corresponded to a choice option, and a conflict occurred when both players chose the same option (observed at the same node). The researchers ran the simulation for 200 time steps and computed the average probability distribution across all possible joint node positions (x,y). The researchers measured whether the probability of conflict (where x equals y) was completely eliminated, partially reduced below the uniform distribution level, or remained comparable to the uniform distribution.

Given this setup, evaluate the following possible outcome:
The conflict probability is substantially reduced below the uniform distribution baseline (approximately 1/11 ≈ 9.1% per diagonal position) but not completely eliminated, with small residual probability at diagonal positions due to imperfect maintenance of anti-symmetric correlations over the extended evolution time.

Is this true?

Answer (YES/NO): NO